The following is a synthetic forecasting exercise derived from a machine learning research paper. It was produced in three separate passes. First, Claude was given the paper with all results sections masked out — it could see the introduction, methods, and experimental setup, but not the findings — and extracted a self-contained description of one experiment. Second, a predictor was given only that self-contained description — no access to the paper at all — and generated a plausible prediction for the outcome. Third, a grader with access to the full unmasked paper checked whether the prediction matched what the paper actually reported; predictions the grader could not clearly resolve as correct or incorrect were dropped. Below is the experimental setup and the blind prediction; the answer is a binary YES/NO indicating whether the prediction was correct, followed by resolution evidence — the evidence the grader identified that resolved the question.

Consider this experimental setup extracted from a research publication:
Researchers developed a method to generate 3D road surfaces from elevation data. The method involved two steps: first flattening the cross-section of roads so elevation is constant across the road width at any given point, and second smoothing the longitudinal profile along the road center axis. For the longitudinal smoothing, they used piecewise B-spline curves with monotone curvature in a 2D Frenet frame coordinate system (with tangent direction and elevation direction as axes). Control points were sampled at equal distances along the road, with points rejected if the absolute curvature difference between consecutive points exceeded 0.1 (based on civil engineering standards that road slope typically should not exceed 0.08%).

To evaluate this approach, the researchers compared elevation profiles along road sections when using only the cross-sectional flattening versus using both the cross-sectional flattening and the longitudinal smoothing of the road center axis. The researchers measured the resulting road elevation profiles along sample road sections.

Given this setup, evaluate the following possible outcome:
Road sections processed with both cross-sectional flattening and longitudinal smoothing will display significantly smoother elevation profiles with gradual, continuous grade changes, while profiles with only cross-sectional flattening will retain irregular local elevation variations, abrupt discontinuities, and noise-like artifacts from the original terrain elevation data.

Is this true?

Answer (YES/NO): YES